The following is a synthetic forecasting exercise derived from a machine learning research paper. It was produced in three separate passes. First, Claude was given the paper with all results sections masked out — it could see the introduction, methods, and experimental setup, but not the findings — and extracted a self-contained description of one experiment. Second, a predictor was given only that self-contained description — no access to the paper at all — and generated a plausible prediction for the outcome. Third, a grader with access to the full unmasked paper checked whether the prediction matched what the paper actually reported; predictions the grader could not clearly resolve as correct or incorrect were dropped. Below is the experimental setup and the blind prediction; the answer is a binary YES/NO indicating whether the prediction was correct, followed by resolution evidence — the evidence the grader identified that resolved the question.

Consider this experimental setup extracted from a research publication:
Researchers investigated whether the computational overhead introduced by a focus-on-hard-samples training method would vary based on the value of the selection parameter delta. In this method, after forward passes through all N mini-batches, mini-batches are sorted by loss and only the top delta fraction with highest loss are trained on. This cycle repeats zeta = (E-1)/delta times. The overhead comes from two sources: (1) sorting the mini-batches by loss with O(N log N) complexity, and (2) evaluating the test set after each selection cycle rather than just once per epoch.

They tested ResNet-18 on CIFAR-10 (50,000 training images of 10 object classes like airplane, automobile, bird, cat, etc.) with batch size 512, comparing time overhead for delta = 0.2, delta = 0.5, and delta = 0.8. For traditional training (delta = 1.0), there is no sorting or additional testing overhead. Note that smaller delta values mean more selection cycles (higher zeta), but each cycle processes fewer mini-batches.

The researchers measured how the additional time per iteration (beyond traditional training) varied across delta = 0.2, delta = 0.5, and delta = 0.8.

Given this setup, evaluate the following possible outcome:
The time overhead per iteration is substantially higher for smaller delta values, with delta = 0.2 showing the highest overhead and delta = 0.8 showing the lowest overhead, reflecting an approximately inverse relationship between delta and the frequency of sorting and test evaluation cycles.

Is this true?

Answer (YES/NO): NO